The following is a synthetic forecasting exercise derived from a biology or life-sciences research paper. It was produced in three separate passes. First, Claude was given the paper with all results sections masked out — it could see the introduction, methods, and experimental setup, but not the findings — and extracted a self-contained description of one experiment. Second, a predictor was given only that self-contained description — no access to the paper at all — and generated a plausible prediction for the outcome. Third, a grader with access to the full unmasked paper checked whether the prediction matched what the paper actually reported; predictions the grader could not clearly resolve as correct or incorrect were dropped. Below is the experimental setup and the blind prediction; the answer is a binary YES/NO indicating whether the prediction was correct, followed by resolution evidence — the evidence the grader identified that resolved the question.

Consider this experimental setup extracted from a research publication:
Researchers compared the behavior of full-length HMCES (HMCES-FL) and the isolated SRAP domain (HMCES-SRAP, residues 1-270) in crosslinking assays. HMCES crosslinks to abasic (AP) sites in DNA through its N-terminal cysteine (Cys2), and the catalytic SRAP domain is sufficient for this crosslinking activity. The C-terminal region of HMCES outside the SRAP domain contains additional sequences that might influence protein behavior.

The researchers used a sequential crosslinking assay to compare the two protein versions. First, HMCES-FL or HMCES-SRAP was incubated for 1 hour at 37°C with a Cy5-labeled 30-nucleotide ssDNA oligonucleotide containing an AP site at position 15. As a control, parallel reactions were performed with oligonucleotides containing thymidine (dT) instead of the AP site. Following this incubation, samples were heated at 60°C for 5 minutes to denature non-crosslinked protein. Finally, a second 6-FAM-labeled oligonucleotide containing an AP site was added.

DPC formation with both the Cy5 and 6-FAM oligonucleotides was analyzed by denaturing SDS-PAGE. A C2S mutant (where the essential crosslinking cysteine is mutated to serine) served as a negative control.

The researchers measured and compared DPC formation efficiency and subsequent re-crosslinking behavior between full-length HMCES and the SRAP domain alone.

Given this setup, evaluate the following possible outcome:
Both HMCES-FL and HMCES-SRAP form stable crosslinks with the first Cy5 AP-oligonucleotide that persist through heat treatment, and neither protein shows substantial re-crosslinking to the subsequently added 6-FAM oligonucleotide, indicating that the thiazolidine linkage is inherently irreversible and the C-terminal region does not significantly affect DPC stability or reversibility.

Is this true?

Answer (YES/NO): NO